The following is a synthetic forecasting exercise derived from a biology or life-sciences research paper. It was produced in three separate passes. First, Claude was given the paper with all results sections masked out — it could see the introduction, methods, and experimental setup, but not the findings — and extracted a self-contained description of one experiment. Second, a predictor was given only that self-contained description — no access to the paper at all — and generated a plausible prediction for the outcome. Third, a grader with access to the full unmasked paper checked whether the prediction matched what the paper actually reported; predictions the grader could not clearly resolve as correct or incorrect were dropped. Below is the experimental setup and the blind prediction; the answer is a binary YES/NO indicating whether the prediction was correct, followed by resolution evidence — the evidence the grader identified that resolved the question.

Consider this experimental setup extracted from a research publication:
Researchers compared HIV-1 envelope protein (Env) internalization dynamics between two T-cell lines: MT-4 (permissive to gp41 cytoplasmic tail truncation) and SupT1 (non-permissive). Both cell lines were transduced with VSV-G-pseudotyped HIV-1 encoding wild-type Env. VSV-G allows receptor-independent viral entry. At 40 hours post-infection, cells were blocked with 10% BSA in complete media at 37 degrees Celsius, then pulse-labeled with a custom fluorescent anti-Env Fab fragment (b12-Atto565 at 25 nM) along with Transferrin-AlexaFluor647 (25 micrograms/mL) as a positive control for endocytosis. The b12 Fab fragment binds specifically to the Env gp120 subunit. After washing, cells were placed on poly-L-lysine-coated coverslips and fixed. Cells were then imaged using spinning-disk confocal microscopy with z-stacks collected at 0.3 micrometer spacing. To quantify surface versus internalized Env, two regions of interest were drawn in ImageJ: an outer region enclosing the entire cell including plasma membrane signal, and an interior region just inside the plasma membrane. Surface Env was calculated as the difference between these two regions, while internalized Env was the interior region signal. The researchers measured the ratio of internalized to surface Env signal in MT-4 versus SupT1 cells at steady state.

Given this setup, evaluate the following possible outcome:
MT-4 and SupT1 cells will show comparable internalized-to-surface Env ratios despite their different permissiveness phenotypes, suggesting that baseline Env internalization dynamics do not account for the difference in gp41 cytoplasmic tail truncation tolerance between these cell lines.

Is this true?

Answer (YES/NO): NO